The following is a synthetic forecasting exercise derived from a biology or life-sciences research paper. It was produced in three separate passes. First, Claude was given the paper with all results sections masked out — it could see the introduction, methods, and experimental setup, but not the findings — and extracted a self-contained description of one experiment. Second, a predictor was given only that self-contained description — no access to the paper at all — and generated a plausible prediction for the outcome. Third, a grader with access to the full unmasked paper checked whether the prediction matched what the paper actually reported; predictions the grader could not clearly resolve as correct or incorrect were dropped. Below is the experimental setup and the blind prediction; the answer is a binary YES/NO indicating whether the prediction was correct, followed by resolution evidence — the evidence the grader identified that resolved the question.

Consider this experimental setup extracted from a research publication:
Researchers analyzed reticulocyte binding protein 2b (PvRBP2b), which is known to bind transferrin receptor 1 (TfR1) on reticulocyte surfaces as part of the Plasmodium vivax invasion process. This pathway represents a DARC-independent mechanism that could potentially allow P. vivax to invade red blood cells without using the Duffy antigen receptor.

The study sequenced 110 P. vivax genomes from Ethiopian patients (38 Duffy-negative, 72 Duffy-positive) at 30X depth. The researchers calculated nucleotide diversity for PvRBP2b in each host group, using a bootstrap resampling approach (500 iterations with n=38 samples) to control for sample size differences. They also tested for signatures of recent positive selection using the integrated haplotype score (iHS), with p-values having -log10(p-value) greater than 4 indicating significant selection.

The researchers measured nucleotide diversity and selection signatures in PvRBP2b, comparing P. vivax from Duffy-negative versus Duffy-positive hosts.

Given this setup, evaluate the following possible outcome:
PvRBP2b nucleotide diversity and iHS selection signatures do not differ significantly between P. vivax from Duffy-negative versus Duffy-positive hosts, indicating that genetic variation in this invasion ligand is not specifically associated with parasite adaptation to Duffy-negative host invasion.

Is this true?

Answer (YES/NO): NO